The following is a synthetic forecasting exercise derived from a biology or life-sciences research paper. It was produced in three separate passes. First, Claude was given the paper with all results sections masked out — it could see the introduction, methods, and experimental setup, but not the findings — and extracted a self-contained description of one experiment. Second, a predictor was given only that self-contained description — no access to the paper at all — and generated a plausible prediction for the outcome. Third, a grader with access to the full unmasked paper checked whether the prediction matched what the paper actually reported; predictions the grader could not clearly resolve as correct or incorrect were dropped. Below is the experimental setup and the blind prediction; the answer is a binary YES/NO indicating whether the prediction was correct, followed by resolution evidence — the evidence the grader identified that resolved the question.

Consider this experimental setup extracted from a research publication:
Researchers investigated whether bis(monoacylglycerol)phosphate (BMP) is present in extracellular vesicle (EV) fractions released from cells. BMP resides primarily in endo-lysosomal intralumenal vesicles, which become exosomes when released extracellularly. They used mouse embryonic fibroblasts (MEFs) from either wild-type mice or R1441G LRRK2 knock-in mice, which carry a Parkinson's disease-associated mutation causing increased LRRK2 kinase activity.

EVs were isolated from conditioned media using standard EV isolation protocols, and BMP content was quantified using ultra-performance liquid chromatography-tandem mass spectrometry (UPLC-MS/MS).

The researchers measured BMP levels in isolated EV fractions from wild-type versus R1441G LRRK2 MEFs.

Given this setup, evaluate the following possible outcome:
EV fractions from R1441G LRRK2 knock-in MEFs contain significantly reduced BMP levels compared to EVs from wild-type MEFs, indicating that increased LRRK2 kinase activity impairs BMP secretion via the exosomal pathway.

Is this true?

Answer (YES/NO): NO